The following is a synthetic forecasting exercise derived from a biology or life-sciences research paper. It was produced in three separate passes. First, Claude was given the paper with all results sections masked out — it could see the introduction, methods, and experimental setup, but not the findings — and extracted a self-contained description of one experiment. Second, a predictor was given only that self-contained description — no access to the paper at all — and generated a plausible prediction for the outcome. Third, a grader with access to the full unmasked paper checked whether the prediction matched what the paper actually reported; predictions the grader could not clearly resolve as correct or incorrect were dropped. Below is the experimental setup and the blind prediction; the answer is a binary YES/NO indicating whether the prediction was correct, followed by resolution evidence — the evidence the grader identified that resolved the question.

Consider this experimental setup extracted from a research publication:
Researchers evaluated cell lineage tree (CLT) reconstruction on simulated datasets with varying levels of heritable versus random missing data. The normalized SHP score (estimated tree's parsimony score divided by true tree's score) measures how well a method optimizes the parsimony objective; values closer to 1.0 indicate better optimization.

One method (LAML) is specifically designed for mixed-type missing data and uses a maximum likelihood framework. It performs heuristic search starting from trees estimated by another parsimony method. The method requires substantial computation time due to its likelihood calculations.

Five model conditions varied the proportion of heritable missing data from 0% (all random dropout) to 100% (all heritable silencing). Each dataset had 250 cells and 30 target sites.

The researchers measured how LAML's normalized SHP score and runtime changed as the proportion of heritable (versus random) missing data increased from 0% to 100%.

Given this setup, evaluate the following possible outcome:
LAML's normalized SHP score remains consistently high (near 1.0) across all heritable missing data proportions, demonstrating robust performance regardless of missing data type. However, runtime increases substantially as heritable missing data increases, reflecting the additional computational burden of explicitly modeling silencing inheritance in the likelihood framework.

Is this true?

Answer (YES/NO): NO